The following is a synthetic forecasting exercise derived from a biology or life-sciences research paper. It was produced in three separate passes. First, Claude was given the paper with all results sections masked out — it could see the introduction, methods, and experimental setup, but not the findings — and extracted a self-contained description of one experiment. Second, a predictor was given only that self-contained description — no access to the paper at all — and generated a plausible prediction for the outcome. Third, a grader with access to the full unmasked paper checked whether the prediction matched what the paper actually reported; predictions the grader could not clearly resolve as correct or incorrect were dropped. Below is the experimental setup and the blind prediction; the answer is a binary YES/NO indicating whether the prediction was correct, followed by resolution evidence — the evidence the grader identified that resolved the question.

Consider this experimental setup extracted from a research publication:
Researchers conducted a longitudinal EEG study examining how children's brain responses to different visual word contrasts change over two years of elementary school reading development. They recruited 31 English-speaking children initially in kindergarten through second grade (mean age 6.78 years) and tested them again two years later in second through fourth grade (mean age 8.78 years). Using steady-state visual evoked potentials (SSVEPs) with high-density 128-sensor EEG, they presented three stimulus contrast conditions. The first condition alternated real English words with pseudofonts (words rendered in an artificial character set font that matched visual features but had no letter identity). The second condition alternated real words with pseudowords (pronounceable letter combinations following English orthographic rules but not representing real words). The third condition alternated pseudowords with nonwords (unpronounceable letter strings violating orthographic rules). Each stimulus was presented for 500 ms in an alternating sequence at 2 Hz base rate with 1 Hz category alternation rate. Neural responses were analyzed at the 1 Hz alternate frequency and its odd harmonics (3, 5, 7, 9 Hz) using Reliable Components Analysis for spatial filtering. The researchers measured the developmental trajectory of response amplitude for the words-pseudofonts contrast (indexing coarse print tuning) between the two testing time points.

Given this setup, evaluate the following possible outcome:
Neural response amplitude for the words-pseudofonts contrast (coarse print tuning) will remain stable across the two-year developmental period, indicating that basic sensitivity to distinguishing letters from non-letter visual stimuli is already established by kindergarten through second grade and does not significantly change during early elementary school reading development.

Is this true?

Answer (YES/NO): YES